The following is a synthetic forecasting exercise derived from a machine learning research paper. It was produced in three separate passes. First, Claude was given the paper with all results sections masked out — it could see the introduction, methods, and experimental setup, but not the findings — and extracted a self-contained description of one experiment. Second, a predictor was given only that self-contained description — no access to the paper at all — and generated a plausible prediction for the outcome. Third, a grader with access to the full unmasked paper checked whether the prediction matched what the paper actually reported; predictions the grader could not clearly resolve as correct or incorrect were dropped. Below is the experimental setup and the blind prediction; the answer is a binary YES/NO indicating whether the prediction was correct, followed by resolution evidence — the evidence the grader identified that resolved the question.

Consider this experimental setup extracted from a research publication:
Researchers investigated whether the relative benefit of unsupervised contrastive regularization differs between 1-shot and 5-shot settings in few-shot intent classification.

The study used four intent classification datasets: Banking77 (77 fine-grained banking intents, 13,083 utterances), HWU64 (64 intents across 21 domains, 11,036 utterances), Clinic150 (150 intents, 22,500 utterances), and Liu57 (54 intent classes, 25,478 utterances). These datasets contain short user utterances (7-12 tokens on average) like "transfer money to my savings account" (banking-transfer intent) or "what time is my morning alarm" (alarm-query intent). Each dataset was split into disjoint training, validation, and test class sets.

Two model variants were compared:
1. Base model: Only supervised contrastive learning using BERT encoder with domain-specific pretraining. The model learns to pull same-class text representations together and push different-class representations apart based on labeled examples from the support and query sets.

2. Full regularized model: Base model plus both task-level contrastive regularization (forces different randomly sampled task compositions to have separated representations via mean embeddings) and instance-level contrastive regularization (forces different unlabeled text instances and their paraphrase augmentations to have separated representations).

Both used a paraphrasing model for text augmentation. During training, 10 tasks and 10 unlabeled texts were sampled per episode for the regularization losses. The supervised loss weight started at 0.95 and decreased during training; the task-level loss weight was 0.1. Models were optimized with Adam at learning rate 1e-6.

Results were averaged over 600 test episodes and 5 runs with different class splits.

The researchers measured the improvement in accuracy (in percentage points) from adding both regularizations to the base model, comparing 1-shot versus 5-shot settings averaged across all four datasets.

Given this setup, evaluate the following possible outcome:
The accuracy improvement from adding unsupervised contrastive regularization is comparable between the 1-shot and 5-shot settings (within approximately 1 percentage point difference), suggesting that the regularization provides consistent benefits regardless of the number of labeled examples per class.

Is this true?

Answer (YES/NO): NO